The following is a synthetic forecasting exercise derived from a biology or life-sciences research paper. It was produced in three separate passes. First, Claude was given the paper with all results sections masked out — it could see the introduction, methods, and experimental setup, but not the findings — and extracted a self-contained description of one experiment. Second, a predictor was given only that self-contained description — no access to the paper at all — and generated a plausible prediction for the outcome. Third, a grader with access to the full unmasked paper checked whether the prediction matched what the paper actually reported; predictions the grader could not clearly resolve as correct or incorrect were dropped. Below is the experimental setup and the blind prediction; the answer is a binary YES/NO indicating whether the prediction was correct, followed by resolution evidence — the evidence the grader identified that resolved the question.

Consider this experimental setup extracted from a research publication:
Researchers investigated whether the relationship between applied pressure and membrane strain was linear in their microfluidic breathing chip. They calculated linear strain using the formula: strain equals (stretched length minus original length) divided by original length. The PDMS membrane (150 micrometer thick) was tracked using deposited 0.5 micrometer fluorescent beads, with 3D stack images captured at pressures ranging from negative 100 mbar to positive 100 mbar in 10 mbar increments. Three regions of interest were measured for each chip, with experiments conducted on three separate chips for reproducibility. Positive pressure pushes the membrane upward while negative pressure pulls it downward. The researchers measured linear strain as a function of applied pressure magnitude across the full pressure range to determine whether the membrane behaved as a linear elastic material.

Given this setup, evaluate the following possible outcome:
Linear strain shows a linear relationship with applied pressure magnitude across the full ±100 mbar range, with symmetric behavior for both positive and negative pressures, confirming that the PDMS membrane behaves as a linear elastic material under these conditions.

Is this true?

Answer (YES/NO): NO